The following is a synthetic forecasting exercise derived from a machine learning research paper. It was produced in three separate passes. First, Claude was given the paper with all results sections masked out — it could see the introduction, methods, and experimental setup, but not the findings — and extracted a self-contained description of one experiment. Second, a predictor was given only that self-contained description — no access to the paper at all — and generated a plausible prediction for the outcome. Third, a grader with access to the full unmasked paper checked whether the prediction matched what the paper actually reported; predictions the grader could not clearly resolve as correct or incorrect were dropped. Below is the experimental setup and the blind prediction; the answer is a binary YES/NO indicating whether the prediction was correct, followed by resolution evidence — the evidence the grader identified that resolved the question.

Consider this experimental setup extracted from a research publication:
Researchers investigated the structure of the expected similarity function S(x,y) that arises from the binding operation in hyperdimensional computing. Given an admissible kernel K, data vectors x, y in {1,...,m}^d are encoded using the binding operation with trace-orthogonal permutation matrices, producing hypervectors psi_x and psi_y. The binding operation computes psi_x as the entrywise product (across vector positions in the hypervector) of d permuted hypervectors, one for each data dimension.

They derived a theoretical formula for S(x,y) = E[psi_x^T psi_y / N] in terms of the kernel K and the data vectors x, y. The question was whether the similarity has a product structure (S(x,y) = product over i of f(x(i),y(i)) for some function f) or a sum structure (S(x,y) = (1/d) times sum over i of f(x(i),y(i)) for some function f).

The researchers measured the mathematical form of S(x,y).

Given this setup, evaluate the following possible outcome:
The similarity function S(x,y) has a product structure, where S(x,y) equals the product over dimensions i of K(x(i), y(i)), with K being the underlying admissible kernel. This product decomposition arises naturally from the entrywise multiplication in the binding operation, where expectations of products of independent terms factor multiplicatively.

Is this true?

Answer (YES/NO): YES